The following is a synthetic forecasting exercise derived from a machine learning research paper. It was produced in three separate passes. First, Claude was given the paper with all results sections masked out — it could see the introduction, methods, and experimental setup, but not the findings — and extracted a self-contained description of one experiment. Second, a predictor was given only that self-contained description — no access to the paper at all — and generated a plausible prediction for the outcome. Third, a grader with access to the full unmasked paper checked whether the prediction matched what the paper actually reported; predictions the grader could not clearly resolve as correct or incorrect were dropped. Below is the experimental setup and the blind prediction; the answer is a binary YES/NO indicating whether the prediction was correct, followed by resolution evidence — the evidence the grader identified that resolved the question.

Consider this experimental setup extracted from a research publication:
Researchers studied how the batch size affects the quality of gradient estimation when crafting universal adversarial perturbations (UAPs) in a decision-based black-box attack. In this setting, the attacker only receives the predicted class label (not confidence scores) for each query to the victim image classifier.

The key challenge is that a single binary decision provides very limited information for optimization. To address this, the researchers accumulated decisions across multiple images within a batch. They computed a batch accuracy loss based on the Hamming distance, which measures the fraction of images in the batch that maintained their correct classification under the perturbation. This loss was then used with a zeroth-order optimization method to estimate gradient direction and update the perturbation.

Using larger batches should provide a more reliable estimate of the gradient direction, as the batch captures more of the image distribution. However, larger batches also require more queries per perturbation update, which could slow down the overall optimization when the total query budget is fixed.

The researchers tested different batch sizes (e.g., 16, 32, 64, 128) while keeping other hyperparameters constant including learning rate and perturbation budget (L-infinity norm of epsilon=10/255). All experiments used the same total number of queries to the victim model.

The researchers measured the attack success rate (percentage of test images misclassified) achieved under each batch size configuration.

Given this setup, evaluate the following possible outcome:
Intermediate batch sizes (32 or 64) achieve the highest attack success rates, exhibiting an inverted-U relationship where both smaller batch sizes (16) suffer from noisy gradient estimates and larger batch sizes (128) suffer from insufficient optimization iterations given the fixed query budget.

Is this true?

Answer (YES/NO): NO